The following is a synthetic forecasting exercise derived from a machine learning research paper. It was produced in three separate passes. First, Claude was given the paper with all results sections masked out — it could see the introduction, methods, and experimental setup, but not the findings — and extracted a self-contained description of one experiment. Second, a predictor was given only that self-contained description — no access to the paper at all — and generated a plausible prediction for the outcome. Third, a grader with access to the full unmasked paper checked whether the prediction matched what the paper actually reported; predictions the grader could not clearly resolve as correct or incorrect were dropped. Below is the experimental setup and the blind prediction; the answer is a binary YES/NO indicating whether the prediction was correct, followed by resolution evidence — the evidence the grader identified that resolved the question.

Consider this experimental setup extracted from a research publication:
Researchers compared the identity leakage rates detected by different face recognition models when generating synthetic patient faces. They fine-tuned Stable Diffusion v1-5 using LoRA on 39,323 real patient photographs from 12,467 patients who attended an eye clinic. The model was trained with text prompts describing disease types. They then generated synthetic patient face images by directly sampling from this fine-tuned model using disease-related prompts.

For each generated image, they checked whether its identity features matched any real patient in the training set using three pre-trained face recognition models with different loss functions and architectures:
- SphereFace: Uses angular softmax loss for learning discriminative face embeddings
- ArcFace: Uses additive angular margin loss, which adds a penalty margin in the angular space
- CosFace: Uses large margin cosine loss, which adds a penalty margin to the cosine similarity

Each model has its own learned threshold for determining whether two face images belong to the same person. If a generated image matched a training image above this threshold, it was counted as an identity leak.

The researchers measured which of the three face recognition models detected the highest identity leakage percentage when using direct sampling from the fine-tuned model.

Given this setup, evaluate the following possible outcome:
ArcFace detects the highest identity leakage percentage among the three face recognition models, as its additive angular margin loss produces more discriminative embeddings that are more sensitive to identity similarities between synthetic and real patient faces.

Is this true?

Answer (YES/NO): YES